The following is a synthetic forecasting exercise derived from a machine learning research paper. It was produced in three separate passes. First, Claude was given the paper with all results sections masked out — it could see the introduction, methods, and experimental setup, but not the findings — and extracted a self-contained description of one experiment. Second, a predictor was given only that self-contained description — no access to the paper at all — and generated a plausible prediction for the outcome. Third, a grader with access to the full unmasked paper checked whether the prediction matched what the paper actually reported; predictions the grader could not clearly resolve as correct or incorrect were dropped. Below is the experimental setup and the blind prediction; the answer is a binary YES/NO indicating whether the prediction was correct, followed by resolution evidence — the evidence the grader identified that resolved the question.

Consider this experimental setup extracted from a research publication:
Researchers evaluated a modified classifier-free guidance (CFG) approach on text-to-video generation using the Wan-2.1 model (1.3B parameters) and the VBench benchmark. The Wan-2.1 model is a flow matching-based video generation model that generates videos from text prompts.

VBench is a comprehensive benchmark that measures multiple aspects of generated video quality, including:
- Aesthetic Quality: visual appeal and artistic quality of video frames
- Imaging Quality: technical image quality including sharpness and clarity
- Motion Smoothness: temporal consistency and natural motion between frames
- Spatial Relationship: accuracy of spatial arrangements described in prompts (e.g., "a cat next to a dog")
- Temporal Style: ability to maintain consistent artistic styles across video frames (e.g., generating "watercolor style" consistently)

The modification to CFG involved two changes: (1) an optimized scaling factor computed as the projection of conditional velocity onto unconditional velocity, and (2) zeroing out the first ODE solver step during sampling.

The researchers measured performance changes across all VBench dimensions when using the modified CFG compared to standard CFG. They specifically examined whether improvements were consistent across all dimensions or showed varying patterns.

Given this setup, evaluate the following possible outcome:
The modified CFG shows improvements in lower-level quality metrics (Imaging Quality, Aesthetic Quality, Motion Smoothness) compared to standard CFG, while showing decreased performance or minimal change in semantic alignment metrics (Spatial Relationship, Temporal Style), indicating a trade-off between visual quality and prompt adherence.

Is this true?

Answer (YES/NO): NO